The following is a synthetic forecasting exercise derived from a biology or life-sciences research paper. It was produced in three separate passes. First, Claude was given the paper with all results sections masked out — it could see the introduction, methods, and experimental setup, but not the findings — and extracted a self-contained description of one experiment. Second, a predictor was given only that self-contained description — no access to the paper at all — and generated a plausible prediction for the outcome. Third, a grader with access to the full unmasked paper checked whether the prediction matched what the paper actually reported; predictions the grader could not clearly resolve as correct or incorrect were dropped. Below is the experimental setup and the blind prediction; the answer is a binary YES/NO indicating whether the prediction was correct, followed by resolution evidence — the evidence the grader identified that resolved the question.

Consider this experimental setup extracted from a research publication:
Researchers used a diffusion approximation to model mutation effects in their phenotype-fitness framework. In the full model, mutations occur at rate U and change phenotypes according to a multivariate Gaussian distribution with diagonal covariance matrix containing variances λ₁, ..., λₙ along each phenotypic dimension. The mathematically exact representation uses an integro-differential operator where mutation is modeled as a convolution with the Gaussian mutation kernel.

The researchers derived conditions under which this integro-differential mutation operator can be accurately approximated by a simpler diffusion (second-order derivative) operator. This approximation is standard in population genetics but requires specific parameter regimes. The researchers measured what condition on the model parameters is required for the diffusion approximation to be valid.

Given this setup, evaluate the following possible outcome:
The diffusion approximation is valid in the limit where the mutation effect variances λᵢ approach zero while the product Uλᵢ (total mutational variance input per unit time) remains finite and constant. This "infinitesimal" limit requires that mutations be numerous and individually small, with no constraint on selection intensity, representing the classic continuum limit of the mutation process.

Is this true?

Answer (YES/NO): NO